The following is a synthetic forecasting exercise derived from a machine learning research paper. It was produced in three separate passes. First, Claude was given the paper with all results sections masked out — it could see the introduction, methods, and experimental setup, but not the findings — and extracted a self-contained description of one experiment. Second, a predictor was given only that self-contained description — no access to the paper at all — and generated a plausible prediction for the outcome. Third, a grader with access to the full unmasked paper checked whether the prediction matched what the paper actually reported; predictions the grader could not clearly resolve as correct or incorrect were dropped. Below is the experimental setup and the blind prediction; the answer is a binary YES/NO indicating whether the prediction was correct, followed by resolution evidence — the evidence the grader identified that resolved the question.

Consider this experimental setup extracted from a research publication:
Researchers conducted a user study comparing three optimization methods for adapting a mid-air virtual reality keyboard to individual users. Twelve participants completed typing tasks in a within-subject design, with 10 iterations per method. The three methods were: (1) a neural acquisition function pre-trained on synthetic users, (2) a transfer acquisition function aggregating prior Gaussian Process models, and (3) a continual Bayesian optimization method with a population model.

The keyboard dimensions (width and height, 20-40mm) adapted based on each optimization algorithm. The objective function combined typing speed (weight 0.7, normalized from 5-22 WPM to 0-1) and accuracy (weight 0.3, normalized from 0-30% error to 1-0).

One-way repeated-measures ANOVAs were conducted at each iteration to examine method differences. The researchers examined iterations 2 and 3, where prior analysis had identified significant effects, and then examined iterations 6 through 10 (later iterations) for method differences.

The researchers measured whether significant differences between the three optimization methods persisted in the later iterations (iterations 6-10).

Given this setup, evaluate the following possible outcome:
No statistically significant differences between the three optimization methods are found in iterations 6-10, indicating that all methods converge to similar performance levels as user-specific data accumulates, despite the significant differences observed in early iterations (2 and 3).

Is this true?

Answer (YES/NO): YES